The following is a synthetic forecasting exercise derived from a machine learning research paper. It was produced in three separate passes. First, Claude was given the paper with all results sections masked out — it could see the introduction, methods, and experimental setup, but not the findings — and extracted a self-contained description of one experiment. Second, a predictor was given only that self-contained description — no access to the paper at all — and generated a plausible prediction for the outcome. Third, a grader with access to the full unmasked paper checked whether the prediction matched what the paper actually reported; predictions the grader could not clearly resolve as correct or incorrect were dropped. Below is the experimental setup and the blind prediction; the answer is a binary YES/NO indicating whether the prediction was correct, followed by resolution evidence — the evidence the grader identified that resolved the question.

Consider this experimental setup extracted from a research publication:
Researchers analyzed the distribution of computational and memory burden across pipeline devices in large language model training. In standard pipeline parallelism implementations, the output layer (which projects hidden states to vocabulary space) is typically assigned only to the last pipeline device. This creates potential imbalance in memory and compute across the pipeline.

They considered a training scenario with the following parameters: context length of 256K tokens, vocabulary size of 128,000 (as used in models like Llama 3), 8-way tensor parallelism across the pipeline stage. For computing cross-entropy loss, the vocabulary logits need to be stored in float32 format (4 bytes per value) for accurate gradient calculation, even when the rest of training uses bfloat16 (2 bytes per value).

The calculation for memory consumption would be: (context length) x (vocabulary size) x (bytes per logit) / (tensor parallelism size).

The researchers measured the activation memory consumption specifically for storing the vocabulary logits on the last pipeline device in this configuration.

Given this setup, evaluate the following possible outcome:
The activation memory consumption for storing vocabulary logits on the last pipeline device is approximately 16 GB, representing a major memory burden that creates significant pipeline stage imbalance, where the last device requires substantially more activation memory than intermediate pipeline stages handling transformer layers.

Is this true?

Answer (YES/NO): YES